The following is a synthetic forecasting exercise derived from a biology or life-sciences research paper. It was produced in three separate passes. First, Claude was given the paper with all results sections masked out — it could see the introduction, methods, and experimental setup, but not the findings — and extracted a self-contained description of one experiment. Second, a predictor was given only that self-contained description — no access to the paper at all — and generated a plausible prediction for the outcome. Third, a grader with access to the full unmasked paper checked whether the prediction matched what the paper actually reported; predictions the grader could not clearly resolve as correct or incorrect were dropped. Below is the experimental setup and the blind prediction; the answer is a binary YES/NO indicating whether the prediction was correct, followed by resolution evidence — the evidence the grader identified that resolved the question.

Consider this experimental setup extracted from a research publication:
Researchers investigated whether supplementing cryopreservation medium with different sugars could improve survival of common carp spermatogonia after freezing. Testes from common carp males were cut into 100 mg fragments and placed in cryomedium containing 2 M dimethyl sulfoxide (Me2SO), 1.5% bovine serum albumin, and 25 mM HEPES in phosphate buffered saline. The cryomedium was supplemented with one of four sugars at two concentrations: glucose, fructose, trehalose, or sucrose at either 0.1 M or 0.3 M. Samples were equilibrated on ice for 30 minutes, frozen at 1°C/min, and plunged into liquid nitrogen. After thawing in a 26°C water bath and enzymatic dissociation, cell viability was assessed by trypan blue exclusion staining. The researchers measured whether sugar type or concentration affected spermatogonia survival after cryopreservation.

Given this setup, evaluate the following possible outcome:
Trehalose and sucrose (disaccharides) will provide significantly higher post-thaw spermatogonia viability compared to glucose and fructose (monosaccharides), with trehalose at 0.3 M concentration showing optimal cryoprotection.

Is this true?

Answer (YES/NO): NO